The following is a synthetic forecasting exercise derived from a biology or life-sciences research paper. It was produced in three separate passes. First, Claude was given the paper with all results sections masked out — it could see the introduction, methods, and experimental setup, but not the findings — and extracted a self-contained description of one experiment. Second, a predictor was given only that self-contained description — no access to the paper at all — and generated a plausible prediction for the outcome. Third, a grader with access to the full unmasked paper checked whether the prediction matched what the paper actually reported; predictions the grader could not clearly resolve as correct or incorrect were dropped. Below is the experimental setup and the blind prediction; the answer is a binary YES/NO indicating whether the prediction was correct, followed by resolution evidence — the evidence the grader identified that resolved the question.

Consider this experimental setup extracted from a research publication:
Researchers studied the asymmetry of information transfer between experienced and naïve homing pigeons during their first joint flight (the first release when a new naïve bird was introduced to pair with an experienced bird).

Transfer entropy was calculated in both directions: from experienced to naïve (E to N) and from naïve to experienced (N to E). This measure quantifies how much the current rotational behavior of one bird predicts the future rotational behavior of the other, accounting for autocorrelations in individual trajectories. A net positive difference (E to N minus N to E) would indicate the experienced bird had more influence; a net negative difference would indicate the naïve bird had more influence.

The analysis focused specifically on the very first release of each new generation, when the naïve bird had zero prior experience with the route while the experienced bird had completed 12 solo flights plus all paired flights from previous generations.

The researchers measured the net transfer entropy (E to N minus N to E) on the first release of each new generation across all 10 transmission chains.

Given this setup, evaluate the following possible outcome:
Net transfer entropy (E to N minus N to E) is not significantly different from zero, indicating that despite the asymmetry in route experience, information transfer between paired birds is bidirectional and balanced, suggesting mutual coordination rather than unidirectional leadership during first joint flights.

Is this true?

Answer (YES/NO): NO